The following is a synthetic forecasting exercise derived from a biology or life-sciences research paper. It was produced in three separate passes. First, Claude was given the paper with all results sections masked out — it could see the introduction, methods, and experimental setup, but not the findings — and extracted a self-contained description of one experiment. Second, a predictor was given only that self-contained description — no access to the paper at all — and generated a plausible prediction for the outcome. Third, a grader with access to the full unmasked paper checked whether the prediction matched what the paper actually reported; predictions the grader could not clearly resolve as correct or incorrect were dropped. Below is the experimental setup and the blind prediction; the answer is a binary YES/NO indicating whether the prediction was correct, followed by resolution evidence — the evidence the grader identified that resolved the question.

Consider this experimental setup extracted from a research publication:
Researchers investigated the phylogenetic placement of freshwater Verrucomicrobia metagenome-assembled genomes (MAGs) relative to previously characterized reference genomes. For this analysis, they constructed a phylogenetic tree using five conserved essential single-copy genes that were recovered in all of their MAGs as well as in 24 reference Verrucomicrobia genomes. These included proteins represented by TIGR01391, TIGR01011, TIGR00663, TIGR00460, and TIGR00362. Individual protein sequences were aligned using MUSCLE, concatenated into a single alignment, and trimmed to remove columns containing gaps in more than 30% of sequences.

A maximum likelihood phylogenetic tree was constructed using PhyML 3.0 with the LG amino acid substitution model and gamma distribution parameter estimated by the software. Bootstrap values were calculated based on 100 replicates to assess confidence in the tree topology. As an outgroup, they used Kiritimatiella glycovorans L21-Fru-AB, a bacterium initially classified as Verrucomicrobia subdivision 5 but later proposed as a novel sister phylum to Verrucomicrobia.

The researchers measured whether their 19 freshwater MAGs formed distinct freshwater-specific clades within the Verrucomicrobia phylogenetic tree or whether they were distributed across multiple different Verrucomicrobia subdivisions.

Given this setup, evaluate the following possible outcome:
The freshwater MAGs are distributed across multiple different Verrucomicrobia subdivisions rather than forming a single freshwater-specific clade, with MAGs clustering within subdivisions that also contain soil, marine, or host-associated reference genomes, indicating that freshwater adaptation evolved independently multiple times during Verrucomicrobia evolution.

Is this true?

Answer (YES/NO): YES